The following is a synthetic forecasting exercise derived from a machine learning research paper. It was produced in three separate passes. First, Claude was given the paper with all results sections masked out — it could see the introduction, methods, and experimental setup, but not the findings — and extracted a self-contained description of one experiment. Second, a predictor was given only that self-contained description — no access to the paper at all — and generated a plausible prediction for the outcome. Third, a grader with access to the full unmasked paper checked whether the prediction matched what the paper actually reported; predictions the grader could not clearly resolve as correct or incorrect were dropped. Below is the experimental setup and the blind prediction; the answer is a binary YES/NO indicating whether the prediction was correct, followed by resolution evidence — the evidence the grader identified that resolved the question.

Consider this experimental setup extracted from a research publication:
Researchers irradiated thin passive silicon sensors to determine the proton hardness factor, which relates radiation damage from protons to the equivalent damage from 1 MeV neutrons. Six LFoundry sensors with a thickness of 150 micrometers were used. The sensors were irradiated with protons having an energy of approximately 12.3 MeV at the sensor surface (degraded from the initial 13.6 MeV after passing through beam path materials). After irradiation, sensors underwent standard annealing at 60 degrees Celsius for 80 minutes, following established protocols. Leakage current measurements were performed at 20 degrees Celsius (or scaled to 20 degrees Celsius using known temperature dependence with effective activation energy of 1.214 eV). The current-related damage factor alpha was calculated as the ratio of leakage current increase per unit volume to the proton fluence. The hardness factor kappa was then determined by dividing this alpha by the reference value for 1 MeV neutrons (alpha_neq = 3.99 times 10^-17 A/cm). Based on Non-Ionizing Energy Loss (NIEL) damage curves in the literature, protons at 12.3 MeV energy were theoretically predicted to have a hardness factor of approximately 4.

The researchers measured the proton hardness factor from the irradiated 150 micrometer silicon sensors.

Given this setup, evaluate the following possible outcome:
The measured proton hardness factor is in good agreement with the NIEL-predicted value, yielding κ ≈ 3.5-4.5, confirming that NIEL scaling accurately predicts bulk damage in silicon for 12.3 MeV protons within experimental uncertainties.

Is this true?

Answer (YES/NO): YES